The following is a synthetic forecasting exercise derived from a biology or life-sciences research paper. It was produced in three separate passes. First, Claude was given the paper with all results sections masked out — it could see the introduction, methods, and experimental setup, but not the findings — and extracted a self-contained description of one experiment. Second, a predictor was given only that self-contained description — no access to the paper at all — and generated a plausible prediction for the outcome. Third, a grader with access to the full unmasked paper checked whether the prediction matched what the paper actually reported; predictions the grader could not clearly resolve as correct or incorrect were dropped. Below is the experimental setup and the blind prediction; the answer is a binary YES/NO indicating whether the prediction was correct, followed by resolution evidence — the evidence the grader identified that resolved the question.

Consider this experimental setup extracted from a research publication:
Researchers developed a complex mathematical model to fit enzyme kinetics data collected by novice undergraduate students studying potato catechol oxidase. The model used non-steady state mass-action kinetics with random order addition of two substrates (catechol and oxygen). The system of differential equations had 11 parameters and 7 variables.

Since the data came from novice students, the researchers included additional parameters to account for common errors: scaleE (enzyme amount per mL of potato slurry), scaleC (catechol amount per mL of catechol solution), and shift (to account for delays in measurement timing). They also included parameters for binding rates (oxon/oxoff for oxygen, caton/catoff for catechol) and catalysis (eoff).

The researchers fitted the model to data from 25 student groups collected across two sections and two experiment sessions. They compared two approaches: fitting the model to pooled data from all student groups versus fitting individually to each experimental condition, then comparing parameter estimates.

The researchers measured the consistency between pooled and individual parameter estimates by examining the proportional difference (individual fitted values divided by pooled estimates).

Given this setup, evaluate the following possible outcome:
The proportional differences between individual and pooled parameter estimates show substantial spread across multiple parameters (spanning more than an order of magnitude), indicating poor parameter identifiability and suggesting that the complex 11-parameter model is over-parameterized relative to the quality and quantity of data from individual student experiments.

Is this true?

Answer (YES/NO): NO